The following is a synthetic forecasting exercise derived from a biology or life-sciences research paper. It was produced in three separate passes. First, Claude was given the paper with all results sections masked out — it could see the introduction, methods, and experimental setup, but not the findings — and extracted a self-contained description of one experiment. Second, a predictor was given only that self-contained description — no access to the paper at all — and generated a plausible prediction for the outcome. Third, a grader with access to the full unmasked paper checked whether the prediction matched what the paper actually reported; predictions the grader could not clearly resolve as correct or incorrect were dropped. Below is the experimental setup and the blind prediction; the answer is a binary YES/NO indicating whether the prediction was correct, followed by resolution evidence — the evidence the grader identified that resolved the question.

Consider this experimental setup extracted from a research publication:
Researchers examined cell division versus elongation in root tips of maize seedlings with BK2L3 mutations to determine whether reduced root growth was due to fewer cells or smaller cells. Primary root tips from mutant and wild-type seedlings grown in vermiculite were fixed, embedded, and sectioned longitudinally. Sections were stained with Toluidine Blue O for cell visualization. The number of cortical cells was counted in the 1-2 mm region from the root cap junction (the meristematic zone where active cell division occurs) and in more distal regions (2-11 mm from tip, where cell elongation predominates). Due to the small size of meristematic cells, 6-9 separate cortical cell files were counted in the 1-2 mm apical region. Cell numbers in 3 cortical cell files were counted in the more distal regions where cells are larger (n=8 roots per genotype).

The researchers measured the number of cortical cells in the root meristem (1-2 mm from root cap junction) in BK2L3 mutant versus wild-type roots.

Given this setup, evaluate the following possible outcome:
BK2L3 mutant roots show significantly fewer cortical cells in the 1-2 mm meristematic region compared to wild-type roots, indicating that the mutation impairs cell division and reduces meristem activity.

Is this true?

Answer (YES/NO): YES